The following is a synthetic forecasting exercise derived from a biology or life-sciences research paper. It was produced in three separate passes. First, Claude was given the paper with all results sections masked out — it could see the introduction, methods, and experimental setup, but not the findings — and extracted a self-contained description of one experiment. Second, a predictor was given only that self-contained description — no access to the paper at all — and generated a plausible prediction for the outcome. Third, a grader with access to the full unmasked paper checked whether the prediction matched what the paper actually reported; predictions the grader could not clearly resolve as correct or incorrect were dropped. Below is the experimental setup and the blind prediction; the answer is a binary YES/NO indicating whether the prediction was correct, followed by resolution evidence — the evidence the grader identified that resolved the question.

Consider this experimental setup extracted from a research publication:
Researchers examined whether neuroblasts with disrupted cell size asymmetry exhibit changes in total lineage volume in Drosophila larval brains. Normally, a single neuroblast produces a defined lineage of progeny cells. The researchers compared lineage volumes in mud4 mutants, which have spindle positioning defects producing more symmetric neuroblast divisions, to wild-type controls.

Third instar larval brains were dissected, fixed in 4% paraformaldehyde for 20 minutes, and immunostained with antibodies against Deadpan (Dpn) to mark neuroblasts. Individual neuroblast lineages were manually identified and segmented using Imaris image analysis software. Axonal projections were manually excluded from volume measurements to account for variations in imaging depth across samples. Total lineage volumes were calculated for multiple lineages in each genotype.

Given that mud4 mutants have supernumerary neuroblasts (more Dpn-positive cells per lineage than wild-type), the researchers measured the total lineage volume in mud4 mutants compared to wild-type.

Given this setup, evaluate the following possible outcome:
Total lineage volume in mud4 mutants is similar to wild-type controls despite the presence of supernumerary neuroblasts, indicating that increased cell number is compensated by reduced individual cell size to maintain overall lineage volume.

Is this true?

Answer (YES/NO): NO